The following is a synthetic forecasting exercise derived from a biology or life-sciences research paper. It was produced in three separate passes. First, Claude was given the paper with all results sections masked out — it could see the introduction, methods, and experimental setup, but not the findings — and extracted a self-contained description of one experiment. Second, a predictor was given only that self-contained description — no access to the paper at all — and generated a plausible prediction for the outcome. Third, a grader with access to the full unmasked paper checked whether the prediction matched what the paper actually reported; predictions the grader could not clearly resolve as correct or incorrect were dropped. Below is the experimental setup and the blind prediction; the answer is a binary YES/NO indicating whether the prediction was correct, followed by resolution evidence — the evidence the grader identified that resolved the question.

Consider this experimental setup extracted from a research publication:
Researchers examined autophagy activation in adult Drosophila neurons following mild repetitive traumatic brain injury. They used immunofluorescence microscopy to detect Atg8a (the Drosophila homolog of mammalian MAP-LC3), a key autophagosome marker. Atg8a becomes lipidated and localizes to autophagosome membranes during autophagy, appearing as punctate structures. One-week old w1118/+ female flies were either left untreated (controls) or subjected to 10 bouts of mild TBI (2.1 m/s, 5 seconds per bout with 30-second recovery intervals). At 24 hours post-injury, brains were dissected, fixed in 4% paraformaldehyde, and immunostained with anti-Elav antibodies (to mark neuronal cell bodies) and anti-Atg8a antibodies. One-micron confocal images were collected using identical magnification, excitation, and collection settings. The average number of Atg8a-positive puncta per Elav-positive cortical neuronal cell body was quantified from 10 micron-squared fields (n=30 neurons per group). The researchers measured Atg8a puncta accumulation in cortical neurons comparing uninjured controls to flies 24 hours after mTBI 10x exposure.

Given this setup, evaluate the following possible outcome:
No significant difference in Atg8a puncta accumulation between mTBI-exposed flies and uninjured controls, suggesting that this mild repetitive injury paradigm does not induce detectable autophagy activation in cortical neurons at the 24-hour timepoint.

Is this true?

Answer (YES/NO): NO